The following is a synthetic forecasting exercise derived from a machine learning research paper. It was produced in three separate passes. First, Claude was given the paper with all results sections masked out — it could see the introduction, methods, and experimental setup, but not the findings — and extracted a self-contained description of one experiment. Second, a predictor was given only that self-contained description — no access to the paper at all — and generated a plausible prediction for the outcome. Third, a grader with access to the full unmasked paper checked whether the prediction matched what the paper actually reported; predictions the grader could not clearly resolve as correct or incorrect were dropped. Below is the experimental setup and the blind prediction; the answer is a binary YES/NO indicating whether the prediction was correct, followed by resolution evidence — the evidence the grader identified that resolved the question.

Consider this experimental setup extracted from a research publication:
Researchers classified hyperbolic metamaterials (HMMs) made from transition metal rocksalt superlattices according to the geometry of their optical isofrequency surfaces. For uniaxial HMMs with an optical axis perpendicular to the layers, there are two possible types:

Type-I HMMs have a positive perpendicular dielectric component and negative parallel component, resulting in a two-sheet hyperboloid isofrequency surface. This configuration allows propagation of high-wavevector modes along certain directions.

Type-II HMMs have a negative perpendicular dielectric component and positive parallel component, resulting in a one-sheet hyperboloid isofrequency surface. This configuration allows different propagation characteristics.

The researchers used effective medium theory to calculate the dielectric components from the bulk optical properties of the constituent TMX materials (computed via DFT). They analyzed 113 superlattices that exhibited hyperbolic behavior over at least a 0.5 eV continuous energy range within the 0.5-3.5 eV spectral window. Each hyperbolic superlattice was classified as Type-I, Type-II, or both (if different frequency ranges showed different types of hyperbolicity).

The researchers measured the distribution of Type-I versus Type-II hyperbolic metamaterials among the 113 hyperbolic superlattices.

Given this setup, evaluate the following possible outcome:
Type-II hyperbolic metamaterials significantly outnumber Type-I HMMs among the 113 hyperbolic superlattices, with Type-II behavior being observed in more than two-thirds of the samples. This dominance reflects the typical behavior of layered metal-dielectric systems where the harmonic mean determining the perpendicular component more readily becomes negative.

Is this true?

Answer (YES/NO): NO